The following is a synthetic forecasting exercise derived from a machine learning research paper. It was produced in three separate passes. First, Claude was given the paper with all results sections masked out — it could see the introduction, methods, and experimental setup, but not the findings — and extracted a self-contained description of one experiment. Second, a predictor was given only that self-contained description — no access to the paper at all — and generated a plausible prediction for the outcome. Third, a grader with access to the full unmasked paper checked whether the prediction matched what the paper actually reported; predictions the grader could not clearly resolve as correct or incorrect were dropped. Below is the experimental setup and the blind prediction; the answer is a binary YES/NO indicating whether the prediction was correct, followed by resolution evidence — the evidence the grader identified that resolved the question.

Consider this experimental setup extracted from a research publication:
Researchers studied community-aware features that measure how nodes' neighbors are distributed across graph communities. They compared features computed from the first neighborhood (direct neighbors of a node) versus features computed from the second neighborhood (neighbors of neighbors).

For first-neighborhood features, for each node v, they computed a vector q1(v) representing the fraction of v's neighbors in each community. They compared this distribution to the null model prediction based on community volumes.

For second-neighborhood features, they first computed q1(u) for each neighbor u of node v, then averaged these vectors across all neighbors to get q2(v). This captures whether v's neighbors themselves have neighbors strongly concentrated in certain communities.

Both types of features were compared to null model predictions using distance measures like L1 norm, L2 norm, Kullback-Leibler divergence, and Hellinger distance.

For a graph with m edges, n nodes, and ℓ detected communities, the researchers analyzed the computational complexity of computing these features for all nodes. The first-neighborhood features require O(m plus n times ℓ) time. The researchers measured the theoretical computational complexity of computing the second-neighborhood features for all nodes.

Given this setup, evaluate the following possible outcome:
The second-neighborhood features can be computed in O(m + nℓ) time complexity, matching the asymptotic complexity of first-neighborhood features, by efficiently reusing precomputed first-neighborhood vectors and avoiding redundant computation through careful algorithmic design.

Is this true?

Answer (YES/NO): NO